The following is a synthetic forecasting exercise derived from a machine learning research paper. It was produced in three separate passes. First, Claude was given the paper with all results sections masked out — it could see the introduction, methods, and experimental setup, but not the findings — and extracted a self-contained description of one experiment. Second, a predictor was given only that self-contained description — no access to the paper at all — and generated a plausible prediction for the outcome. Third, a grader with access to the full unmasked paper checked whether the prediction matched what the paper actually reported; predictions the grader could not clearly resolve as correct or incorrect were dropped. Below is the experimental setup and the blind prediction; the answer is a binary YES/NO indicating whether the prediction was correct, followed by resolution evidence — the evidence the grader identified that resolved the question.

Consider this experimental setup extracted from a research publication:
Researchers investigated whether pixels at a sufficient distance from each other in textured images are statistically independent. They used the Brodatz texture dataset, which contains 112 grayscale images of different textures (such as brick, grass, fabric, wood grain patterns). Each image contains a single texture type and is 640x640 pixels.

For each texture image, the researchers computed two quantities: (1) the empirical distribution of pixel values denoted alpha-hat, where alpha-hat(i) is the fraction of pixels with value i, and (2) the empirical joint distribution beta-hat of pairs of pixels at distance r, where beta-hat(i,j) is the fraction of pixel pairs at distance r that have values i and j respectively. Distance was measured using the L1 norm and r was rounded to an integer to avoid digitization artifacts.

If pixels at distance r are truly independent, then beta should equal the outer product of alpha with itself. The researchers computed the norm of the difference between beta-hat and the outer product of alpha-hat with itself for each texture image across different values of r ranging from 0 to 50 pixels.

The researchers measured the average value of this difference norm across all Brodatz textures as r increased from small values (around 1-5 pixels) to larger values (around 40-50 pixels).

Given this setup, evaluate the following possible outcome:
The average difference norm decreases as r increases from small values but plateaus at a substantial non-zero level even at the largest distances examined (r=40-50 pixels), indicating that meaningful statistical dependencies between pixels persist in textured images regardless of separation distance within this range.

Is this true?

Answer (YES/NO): NO